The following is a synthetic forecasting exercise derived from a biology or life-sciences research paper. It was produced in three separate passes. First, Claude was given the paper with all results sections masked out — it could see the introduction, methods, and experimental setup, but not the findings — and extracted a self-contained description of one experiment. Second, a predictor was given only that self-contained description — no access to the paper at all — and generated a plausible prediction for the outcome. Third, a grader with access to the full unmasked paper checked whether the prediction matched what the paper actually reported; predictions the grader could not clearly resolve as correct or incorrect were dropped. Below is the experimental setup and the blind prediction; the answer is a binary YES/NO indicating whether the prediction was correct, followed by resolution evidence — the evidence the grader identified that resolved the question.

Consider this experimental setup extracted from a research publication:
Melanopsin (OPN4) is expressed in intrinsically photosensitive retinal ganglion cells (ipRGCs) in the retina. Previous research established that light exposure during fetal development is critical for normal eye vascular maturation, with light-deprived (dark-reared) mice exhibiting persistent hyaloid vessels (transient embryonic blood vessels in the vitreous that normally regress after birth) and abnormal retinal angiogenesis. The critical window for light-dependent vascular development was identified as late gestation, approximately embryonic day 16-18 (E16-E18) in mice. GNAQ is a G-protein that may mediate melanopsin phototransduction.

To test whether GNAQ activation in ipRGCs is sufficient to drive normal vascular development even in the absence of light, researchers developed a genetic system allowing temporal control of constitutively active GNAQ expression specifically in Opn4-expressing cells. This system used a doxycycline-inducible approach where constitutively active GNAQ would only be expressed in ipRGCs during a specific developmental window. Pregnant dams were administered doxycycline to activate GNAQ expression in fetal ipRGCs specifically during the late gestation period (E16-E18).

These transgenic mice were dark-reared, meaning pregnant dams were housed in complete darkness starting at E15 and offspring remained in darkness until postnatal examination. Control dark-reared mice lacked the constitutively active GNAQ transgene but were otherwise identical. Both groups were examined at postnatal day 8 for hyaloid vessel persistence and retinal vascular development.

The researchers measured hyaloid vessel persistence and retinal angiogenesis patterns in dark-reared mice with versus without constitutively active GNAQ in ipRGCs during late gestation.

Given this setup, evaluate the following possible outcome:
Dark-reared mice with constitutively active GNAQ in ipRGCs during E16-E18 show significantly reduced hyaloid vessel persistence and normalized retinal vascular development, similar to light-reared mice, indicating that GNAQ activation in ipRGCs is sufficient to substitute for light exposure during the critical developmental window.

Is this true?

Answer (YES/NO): NO